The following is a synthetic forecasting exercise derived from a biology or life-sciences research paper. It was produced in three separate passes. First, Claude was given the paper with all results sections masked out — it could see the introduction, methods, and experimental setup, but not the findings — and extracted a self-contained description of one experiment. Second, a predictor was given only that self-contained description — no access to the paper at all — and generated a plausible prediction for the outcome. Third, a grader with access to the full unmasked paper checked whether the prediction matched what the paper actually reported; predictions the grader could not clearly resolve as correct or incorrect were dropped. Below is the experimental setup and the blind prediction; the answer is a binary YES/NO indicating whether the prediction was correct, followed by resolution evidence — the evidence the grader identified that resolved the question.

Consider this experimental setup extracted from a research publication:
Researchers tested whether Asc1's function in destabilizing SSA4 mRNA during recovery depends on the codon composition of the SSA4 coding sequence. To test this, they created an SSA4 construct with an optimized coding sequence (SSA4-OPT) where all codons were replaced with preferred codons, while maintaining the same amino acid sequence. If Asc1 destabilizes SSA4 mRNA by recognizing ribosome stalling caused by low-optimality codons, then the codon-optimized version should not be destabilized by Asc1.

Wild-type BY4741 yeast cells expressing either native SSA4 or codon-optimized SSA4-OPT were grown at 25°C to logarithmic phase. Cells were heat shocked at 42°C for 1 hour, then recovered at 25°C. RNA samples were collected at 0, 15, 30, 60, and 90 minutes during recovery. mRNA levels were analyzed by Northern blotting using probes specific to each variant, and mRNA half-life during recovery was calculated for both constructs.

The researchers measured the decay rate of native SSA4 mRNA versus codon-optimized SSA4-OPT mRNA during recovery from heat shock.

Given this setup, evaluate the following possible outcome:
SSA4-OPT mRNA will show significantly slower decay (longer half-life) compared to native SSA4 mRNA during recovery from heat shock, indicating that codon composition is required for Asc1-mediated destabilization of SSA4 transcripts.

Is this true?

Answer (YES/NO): NO